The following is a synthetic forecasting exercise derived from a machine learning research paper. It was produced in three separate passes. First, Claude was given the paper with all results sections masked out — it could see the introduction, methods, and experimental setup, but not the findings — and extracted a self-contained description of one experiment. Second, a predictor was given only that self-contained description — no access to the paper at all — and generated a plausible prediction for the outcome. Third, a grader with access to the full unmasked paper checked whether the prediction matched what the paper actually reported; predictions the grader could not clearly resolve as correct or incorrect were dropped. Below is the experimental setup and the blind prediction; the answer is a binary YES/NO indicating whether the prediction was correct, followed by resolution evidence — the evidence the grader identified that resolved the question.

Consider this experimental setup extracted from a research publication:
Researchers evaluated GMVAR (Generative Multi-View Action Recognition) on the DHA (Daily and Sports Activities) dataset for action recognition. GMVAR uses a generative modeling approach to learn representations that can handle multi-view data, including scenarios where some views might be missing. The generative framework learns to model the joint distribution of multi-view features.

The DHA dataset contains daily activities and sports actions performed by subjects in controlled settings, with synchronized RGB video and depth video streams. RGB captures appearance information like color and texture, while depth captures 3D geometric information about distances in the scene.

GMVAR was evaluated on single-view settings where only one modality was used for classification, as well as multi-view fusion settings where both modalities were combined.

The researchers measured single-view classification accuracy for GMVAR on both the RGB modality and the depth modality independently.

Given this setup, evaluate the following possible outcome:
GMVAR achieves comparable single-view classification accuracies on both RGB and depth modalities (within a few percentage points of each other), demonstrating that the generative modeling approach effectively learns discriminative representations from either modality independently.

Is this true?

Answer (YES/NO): NO